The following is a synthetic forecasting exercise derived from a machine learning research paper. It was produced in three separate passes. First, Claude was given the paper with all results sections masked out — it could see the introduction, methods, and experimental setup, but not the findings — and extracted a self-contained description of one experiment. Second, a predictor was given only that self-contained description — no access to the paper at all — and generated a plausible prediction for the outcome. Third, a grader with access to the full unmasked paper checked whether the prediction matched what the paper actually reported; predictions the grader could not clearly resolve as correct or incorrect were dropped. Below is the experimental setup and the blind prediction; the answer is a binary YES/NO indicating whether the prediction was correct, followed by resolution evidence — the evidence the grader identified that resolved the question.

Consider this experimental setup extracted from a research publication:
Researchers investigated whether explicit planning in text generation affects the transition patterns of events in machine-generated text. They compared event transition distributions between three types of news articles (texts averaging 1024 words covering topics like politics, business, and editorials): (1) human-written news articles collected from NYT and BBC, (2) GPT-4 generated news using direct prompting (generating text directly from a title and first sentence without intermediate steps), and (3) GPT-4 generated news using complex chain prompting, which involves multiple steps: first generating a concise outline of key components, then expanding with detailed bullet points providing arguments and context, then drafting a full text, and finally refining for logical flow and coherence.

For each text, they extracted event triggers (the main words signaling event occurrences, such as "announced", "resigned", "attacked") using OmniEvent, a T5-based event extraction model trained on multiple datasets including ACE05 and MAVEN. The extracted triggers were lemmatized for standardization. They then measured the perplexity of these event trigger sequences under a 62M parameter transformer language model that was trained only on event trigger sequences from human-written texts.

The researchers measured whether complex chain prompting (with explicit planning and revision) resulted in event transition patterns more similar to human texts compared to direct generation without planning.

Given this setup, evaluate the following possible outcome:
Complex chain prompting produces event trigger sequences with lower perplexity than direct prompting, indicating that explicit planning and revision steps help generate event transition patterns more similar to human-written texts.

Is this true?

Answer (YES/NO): NO